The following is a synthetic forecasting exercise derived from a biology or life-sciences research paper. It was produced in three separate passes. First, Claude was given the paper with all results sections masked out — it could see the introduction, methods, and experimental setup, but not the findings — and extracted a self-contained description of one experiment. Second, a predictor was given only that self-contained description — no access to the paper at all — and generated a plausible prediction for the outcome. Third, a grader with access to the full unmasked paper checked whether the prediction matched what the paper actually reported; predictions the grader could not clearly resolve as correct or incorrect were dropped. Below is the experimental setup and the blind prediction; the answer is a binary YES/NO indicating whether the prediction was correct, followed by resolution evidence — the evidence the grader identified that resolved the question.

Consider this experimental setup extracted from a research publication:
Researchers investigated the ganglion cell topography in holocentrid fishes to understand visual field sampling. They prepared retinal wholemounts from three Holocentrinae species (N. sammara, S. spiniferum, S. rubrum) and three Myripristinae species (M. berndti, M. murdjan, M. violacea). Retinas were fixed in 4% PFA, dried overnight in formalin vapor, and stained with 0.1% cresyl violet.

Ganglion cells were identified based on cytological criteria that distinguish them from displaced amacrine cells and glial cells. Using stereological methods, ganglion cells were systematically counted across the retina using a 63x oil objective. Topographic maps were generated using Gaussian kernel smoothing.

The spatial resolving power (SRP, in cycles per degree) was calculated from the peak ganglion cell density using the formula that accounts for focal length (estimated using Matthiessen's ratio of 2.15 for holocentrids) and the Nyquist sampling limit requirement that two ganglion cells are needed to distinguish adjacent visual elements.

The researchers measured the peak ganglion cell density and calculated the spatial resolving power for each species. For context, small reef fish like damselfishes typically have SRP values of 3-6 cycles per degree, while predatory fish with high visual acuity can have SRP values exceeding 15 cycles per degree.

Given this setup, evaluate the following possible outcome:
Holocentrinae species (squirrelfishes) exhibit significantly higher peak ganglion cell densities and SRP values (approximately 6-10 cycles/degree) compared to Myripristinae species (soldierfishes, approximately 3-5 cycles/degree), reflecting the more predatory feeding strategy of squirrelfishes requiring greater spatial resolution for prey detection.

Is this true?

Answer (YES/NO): NO